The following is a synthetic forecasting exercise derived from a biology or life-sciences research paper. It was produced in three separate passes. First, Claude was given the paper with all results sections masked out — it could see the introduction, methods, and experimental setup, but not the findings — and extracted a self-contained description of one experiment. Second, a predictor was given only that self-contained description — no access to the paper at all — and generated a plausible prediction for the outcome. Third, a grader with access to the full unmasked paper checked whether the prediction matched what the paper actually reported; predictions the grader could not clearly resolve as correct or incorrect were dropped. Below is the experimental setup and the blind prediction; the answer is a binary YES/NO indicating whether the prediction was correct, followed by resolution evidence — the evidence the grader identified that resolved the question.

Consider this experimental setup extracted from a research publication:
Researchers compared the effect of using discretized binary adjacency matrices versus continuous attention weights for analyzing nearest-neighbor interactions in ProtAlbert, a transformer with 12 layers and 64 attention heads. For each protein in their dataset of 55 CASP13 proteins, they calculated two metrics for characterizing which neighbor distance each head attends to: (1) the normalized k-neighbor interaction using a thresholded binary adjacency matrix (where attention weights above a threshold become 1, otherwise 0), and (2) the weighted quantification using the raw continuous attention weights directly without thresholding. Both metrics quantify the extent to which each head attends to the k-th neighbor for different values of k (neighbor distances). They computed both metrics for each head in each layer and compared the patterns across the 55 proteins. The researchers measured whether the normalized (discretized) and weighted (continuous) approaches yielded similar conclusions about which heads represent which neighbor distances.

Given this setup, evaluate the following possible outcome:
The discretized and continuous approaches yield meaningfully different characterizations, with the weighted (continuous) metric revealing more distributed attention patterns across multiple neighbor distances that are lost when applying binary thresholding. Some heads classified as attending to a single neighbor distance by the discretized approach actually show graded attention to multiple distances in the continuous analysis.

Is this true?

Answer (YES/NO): NO